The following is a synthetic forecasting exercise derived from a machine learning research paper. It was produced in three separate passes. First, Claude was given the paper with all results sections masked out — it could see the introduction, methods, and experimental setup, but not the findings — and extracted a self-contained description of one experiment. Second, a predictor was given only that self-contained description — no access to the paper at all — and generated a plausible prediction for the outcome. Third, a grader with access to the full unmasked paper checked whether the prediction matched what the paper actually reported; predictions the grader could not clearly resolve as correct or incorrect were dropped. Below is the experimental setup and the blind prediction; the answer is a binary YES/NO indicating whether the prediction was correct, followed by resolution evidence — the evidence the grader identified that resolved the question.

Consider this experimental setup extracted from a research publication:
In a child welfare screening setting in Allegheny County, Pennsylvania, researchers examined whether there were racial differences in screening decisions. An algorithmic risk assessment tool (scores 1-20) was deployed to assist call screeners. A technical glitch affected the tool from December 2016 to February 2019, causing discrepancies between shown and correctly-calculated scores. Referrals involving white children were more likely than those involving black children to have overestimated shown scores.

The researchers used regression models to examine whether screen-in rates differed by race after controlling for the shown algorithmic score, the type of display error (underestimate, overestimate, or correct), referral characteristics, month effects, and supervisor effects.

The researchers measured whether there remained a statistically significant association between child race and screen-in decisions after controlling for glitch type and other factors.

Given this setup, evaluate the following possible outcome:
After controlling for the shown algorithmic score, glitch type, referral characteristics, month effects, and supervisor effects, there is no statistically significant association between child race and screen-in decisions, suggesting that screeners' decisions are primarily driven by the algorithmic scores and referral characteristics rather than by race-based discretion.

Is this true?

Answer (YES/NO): YES